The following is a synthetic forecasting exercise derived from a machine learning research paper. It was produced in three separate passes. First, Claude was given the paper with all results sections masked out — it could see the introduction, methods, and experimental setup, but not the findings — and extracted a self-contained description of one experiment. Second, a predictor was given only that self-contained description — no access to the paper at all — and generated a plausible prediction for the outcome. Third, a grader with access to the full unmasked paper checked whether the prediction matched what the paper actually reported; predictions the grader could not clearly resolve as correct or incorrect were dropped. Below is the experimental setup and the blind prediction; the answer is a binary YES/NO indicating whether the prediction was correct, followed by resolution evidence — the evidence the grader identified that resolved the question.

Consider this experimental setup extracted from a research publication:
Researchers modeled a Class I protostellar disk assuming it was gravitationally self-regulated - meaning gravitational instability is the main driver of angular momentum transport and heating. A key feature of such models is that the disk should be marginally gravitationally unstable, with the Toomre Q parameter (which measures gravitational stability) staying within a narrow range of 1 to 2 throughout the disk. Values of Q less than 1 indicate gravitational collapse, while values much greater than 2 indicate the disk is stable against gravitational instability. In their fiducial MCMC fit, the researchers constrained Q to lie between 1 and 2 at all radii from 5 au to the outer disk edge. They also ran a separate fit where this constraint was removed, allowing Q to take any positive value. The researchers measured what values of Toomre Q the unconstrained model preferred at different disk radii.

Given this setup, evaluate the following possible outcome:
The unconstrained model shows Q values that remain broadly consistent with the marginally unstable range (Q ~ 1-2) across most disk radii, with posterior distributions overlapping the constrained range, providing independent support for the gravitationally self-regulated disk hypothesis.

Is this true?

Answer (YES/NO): YES